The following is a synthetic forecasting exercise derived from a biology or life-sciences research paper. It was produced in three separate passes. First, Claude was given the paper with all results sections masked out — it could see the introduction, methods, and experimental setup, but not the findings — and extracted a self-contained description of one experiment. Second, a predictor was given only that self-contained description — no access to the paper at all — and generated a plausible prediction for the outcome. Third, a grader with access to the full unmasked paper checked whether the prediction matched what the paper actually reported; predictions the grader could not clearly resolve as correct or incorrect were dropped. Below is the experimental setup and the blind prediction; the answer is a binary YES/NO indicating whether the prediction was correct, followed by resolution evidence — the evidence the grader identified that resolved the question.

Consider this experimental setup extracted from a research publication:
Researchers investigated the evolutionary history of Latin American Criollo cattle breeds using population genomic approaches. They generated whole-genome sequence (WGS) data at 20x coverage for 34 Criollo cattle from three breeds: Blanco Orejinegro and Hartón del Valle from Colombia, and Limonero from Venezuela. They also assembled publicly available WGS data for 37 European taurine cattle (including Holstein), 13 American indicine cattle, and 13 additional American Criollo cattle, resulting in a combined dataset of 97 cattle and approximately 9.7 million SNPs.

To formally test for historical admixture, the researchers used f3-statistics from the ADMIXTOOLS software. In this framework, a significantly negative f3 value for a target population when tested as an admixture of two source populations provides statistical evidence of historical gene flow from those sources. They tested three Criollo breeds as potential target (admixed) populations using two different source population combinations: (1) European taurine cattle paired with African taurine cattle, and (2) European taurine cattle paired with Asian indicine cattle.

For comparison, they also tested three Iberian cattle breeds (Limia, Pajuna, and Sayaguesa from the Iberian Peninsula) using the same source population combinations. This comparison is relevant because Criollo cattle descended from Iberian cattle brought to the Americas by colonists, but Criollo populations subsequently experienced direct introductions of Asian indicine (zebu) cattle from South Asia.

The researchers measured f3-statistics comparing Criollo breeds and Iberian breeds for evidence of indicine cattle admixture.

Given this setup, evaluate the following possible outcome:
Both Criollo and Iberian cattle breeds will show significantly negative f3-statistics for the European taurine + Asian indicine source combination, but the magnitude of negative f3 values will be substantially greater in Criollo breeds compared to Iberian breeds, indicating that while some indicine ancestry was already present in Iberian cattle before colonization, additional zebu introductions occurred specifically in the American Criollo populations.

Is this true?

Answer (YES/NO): NO